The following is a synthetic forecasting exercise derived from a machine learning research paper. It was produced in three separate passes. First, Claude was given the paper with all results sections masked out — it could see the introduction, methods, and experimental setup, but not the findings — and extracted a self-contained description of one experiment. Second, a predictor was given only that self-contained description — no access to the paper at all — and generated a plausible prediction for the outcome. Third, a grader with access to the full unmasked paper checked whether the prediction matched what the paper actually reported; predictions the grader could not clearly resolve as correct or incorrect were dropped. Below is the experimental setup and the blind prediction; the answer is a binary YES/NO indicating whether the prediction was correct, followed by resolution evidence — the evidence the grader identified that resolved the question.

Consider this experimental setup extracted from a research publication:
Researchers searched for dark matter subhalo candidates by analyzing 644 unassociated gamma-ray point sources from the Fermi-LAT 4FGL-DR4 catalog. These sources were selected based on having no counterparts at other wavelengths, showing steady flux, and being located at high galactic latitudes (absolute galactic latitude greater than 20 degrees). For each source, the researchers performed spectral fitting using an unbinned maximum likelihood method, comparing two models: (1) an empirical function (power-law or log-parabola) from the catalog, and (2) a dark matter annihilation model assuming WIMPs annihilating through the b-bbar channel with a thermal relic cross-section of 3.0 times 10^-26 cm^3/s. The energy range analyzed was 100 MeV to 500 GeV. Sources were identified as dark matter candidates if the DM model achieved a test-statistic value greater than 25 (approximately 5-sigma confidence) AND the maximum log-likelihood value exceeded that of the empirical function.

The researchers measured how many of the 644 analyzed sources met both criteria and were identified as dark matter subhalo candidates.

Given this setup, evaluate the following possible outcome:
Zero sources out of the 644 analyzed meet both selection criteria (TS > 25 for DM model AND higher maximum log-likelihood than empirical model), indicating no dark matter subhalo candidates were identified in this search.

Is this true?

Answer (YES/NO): NO